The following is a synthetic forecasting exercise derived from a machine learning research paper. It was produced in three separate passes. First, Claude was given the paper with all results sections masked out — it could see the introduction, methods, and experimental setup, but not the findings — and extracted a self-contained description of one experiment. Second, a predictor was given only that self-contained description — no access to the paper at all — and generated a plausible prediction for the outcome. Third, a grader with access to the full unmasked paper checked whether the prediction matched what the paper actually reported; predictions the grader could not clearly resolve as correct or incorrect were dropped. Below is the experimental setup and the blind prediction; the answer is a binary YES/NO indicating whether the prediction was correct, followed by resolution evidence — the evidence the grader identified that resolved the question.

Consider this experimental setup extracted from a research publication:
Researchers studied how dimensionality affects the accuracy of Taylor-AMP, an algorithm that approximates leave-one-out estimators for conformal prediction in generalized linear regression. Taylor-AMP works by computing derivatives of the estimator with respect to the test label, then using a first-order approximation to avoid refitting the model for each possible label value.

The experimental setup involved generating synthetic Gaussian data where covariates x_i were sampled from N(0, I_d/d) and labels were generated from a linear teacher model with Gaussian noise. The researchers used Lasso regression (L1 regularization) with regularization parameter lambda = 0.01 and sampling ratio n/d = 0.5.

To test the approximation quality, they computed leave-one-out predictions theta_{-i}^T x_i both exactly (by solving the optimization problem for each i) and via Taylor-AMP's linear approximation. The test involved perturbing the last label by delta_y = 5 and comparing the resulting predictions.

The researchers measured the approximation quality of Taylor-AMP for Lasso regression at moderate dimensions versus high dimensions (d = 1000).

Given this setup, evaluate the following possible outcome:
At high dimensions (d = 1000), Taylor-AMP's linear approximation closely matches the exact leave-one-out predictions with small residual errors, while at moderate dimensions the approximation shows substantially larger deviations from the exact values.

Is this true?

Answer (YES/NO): YES